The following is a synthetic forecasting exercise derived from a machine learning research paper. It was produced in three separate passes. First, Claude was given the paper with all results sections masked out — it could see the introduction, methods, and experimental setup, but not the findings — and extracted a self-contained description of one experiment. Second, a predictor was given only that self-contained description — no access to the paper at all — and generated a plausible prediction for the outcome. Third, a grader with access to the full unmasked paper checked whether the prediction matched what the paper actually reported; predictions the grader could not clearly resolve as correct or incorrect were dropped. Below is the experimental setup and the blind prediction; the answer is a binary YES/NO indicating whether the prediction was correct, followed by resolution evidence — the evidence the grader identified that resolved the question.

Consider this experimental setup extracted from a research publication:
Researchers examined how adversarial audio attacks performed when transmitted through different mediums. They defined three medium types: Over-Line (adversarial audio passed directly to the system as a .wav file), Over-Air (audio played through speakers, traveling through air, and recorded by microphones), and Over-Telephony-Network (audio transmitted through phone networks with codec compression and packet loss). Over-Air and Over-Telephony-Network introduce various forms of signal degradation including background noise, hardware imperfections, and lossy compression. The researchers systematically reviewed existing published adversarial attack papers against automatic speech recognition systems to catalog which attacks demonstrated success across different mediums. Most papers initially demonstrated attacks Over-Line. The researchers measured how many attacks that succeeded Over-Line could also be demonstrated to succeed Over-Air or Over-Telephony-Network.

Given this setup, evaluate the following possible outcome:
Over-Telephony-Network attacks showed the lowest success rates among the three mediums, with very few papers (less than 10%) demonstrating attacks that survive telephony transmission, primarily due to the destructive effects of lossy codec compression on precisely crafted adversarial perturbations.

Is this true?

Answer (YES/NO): YES